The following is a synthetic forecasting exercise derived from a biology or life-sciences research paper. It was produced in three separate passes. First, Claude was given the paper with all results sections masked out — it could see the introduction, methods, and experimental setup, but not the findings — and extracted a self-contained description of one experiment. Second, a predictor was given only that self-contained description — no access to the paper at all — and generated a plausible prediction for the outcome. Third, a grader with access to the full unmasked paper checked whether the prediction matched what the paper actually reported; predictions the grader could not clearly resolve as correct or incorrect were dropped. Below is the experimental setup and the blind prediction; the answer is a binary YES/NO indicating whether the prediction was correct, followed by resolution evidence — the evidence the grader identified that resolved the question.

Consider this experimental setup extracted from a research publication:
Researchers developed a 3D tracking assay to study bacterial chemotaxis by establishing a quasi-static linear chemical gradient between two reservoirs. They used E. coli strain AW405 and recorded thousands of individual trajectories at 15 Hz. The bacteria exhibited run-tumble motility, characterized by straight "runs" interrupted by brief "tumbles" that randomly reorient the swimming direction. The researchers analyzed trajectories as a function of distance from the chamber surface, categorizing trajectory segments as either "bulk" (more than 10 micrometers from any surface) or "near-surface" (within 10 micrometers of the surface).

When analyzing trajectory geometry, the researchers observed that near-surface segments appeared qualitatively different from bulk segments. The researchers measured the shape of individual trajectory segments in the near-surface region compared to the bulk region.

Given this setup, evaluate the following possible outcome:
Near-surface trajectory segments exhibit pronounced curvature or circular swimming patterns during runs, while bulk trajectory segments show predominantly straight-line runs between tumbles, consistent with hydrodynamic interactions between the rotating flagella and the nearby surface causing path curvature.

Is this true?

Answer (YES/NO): YES